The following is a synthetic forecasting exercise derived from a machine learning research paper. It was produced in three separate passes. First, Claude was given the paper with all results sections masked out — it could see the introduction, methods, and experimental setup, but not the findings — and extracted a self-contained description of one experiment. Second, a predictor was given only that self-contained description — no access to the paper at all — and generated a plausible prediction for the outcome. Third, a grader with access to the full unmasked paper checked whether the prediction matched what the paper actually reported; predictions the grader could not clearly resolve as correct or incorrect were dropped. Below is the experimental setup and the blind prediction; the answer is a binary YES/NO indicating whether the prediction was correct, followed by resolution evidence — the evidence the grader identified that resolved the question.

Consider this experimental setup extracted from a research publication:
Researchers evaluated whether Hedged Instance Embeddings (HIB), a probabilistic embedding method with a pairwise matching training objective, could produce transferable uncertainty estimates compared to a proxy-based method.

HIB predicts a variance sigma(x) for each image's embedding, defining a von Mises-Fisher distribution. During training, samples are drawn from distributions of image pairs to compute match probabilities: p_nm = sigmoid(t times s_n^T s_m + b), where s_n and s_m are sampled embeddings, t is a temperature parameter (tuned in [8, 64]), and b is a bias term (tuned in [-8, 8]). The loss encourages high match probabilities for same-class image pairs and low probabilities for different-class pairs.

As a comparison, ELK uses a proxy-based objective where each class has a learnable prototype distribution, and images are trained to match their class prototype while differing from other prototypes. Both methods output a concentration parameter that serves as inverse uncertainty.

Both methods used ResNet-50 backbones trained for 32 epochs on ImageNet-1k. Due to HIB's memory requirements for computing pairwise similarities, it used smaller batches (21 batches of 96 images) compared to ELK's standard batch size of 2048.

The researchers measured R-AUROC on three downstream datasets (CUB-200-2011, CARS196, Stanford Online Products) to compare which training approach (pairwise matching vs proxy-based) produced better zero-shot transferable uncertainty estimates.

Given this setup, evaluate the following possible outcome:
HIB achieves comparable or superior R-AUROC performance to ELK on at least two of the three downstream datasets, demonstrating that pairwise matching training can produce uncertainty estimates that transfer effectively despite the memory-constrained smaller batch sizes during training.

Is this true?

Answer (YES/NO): NO